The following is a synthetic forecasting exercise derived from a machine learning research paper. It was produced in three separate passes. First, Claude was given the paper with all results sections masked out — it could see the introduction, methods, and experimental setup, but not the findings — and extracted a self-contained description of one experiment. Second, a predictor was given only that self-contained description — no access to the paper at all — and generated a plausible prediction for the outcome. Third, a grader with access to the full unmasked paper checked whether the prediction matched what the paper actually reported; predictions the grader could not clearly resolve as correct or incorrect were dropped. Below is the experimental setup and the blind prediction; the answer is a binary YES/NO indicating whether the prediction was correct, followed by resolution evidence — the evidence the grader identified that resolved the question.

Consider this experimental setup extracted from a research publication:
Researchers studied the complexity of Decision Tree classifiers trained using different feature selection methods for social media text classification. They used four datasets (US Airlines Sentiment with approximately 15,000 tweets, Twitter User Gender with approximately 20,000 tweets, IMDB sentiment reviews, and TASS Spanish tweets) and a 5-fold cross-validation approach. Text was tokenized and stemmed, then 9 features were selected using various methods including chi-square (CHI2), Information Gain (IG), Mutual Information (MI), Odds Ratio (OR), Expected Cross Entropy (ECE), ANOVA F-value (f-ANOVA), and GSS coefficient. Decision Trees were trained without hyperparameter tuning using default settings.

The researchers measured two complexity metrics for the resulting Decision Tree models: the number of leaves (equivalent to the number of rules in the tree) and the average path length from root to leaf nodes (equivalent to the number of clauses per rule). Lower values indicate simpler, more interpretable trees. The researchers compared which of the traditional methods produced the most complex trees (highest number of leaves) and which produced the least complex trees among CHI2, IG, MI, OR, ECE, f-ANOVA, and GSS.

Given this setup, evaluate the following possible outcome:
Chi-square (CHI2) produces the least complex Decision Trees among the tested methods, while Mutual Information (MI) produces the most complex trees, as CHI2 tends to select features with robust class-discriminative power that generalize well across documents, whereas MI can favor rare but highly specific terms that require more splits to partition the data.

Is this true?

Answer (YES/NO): NO